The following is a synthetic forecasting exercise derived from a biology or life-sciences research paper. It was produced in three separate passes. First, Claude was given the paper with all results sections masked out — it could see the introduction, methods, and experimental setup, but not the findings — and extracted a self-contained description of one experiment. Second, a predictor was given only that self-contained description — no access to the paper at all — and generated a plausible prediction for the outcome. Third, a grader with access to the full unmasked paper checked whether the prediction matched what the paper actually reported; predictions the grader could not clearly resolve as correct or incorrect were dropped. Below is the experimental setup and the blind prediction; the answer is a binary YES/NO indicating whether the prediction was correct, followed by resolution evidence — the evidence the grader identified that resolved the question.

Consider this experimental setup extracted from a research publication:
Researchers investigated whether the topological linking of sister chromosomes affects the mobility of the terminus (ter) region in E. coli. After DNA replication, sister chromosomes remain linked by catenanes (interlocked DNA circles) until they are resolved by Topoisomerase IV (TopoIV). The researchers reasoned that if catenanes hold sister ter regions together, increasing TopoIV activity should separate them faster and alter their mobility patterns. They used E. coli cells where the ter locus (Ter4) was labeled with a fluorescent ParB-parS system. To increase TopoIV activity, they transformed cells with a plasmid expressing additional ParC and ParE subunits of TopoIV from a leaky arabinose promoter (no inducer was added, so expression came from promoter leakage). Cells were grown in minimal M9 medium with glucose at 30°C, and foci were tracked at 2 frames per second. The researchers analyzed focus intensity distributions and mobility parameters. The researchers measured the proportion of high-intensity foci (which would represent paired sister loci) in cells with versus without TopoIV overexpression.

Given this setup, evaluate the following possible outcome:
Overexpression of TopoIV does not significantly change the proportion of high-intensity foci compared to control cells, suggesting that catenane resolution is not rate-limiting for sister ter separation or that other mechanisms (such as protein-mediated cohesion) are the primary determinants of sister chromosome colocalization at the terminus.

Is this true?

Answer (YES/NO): YES